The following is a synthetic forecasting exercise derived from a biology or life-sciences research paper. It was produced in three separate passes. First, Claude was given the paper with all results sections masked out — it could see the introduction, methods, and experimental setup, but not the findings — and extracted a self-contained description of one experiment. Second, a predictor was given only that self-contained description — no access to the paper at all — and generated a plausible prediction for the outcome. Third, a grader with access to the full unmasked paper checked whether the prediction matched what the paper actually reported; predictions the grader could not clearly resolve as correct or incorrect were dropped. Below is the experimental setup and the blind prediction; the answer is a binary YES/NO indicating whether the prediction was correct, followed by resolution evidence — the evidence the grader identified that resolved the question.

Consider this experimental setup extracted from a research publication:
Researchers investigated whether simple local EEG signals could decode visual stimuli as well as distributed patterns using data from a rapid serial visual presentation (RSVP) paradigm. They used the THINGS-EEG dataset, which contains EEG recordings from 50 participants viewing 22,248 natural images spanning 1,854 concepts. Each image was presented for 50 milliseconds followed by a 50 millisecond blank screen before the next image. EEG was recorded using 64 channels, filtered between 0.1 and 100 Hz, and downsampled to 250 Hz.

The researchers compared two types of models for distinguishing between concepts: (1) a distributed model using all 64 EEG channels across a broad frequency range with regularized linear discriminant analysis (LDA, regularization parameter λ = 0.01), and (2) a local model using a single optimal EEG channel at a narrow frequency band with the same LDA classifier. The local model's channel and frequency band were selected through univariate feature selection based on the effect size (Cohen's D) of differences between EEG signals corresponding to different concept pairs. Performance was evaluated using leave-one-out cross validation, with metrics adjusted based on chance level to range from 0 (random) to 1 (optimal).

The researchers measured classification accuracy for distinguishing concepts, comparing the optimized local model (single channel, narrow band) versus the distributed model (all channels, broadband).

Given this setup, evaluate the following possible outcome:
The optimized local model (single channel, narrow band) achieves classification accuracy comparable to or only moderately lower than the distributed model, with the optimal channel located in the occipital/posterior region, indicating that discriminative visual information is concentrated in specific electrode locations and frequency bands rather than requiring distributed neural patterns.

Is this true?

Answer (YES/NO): NO